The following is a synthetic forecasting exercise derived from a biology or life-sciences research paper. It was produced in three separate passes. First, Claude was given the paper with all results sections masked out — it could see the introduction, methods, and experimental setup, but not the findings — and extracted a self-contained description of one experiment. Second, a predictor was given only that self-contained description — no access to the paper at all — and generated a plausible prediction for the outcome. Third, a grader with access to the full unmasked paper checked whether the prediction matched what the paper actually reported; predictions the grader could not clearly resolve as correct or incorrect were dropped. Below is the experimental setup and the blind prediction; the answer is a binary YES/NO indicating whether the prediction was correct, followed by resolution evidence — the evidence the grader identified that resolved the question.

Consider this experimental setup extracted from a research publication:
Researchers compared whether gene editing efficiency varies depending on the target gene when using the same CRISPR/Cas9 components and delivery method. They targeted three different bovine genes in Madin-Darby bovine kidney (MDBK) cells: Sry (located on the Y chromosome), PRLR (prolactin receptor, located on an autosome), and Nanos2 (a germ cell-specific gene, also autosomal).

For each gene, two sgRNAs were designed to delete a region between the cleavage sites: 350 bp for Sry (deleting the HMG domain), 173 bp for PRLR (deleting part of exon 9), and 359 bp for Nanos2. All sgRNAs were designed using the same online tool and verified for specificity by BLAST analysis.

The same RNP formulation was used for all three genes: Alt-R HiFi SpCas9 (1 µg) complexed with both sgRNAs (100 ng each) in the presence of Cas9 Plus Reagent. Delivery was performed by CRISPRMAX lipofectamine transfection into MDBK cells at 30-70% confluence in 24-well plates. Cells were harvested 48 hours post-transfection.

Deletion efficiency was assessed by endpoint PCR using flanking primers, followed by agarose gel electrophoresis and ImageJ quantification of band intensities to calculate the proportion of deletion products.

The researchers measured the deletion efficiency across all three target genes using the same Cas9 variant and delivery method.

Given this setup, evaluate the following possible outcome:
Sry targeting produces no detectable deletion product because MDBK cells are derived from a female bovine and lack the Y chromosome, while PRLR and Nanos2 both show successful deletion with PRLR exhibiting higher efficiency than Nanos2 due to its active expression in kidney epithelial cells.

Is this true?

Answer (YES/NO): NO